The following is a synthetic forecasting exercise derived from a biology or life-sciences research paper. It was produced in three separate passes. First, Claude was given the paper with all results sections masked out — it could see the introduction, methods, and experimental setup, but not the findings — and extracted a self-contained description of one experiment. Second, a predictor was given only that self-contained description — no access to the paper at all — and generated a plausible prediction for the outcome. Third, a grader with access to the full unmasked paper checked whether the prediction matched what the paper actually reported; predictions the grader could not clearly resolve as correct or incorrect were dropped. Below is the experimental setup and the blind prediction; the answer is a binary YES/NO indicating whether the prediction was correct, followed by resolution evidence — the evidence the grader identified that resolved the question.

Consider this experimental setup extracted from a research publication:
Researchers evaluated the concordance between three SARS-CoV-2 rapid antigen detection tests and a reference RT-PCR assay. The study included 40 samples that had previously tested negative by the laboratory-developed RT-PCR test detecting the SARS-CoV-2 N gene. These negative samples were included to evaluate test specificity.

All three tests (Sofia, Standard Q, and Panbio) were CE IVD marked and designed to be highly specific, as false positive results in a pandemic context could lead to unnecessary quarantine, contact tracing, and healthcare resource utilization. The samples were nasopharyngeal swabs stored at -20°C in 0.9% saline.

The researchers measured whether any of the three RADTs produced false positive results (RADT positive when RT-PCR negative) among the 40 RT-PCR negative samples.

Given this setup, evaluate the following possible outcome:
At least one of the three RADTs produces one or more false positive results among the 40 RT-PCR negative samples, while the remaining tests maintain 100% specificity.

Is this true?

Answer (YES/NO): NO